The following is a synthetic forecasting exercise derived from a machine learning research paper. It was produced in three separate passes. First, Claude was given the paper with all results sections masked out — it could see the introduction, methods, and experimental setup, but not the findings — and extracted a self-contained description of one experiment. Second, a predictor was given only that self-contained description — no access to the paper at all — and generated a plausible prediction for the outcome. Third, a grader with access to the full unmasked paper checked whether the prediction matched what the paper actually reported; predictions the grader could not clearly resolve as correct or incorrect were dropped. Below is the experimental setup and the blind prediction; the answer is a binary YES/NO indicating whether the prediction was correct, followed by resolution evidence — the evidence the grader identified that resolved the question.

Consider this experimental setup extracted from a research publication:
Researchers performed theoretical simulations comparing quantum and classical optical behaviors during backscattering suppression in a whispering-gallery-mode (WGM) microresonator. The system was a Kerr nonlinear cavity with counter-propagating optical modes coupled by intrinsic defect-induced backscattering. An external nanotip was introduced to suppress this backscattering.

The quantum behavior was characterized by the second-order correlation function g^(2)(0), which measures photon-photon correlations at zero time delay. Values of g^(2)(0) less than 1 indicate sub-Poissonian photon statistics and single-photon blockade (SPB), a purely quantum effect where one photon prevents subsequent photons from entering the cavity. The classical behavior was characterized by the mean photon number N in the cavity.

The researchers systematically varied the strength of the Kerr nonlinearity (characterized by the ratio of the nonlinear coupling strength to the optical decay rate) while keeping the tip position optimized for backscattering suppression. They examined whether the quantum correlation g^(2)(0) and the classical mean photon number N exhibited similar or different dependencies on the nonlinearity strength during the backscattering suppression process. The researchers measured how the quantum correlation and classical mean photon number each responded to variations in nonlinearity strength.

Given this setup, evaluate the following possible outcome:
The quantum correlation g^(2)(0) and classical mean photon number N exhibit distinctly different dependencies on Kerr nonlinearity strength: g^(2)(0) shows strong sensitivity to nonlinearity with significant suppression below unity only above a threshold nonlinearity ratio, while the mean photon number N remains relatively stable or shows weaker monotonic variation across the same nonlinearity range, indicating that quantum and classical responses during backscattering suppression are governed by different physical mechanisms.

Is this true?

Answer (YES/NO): YES